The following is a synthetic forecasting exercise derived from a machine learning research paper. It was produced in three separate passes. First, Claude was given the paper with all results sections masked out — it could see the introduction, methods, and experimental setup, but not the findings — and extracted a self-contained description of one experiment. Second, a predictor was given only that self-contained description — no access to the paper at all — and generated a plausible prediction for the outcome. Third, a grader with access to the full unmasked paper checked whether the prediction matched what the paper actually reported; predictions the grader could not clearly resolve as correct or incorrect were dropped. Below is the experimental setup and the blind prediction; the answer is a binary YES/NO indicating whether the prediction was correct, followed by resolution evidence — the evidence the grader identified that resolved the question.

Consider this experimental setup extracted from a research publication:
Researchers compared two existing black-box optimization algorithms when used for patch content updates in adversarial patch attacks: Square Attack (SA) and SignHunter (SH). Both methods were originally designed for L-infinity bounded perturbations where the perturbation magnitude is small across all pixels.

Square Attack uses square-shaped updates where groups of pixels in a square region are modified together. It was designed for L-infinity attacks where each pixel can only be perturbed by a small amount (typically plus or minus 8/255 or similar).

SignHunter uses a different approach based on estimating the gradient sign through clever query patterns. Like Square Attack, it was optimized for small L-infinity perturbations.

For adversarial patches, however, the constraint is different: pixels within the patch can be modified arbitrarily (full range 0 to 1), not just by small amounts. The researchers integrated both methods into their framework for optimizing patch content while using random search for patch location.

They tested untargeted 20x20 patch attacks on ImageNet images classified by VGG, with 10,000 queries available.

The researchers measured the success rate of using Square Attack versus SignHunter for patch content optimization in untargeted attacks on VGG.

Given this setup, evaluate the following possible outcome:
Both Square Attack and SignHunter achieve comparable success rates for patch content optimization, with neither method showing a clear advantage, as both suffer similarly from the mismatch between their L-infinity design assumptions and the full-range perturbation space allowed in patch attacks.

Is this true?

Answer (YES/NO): NO